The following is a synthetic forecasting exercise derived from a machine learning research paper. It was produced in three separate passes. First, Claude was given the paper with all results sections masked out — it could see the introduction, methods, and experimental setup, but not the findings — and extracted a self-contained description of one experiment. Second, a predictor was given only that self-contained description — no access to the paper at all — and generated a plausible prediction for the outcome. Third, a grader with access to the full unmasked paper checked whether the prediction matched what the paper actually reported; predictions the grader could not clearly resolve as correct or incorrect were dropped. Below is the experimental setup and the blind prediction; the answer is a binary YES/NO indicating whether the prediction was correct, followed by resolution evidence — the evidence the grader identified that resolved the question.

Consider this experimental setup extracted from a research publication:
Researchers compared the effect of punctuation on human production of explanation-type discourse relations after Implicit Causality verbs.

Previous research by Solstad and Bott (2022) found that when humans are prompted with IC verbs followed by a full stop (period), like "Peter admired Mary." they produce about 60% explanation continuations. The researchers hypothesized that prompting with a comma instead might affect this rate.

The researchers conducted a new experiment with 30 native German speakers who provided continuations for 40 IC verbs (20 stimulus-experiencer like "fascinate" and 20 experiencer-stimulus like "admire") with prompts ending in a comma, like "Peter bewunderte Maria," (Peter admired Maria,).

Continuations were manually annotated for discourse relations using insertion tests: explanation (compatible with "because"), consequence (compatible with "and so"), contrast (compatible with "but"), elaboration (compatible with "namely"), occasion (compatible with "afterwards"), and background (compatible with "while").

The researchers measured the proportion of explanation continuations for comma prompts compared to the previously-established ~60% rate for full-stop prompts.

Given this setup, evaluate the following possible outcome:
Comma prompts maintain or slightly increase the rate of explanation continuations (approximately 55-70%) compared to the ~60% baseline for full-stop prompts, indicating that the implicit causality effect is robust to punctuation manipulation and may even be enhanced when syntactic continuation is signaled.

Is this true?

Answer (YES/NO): NO